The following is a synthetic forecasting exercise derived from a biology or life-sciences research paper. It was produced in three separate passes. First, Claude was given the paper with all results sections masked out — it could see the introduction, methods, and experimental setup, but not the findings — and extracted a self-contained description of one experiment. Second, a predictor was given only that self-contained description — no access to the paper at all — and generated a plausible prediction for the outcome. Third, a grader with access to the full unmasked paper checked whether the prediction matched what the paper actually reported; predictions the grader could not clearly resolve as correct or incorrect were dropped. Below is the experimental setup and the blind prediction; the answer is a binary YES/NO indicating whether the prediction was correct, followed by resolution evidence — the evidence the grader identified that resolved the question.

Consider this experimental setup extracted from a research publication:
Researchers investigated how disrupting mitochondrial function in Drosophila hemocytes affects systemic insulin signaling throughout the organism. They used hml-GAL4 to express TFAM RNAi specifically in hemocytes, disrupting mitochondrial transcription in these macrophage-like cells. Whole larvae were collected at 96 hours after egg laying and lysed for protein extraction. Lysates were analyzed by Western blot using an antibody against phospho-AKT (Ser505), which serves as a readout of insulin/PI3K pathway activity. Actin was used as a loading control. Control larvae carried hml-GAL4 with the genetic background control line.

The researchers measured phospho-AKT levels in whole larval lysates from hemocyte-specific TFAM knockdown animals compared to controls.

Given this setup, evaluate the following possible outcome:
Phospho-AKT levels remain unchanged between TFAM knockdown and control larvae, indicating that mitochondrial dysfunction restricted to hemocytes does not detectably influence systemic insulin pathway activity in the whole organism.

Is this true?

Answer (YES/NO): NO